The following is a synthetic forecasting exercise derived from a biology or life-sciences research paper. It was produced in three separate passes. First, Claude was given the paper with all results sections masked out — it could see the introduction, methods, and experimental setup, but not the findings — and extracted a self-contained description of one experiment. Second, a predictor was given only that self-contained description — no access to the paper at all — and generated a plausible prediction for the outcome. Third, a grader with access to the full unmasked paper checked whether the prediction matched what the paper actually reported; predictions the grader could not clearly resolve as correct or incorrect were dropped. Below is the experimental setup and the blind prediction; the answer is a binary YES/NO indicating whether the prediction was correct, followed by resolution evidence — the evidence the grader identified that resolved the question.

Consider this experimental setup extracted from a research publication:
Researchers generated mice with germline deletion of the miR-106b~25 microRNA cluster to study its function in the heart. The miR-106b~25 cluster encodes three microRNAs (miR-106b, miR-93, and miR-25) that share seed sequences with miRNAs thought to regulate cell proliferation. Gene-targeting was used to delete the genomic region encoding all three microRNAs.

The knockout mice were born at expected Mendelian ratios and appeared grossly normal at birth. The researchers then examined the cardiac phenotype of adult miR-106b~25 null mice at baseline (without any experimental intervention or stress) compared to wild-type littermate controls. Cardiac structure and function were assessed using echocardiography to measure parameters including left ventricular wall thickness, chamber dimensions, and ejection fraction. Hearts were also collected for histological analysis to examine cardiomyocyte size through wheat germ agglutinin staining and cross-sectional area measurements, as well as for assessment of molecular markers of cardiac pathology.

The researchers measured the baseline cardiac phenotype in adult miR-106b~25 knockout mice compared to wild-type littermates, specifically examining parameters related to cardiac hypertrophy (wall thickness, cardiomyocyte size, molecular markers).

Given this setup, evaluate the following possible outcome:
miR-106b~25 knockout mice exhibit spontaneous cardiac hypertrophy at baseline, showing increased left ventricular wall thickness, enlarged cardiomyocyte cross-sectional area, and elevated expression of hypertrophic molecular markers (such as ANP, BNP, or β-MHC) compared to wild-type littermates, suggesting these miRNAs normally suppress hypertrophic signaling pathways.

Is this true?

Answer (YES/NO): NO